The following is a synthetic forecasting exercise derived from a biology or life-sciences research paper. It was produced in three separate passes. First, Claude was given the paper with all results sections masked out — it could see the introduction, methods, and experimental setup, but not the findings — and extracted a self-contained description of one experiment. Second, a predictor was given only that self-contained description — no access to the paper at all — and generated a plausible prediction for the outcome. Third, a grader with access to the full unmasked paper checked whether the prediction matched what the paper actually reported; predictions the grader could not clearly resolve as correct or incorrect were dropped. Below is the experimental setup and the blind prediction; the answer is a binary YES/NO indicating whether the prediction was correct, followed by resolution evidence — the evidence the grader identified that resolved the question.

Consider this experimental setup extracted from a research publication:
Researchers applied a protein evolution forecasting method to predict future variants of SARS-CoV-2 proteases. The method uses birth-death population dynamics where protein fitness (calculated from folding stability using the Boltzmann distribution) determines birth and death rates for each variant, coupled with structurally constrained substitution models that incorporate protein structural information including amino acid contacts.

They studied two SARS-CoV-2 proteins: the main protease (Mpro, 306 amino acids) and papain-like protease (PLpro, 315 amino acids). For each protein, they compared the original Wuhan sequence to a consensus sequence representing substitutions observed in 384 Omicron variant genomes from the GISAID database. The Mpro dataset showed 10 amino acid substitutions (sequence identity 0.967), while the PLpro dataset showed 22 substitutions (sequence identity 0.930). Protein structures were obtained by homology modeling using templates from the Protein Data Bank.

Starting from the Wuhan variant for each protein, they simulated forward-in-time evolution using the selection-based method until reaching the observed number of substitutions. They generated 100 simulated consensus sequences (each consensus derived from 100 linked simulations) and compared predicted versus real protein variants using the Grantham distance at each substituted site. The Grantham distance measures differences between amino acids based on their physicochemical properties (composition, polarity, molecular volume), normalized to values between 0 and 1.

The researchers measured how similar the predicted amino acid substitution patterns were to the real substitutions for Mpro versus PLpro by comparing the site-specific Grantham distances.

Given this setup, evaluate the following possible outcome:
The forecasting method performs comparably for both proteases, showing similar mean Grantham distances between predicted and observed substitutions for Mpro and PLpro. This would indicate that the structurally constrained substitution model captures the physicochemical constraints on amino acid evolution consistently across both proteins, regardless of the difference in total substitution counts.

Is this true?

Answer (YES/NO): NO